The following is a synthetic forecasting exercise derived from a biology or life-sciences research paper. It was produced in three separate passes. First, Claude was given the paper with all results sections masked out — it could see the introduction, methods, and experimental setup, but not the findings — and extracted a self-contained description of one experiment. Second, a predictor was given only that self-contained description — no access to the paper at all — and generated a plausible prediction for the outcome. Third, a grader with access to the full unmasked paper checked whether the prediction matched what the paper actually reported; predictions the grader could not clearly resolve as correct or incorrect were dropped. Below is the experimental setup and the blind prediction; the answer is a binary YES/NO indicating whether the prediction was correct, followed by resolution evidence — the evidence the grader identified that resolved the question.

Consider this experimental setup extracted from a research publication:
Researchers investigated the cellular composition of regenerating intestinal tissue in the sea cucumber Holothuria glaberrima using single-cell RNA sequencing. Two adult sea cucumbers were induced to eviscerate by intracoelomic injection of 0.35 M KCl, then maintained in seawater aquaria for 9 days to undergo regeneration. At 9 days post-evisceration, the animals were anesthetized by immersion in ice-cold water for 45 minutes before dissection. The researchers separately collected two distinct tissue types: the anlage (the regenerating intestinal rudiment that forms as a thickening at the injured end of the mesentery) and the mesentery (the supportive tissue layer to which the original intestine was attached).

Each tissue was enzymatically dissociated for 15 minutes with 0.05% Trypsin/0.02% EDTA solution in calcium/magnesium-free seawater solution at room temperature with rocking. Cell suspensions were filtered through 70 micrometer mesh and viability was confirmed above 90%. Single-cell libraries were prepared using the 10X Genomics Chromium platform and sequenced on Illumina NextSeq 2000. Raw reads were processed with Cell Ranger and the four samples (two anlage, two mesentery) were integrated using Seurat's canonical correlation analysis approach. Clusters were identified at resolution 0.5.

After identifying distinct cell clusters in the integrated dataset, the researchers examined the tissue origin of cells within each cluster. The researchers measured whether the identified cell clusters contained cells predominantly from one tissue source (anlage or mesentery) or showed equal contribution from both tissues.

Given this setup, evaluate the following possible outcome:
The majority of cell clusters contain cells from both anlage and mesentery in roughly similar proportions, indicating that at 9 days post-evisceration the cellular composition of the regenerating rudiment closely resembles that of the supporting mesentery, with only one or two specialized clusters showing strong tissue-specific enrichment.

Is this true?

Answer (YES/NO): NO